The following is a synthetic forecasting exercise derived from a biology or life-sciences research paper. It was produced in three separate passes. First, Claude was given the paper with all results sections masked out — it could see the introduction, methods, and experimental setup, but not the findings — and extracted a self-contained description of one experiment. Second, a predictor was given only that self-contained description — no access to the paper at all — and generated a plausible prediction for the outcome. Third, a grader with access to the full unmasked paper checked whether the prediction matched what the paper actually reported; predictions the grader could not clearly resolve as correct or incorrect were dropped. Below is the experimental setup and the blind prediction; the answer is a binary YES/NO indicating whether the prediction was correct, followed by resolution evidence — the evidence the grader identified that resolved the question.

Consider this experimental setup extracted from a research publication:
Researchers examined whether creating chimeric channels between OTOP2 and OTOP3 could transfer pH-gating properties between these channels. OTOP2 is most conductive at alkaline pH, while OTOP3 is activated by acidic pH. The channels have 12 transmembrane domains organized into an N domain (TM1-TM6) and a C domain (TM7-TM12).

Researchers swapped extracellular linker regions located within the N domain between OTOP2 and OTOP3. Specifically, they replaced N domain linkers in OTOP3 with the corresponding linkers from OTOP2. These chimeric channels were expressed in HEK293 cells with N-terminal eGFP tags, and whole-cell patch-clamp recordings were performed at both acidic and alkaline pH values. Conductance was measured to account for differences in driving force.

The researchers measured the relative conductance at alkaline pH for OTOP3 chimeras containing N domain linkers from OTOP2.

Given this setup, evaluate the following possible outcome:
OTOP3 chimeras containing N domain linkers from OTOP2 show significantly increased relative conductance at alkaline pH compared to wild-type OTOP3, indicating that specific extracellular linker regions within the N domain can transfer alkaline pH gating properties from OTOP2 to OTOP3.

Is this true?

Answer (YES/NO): YES